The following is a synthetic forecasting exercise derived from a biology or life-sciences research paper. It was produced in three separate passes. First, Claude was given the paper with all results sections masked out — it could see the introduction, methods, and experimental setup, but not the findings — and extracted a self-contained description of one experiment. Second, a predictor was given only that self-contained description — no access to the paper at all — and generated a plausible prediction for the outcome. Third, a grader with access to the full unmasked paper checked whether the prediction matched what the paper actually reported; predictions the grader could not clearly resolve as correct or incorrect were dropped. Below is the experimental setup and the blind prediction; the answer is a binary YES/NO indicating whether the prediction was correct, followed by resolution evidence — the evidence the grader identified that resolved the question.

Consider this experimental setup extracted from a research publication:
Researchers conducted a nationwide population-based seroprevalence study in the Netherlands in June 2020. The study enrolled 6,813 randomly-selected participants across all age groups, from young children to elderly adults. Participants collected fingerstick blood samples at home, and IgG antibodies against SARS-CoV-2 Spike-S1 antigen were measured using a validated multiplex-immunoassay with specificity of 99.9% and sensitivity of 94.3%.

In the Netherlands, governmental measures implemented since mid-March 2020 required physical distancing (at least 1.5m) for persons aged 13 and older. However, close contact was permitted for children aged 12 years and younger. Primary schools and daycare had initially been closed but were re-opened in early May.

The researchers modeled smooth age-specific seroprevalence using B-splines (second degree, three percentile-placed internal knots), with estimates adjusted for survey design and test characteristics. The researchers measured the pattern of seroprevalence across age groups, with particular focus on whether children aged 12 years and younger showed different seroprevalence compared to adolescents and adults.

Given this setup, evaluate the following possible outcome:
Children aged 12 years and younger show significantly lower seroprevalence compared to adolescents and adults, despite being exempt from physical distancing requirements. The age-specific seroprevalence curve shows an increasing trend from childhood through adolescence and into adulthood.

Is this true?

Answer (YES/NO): YES